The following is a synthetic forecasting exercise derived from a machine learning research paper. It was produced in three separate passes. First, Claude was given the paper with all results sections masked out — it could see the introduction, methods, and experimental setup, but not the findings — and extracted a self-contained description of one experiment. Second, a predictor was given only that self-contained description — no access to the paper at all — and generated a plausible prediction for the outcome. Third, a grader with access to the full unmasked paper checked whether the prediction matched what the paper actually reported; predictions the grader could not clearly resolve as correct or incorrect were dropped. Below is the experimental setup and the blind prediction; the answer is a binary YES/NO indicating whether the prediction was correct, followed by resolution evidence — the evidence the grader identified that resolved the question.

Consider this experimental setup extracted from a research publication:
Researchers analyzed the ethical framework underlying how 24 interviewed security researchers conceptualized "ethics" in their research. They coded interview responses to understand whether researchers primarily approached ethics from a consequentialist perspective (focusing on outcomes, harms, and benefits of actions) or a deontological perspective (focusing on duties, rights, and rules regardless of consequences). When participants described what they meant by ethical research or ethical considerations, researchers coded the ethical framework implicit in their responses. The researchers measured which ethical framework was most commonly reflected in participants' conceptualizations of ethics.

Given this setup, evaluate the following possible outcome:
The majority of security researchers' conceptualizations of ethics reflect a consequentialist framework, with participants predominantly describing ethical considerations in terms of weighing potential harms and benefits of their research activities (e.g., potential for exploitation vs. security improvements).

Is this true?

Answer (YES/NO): YES